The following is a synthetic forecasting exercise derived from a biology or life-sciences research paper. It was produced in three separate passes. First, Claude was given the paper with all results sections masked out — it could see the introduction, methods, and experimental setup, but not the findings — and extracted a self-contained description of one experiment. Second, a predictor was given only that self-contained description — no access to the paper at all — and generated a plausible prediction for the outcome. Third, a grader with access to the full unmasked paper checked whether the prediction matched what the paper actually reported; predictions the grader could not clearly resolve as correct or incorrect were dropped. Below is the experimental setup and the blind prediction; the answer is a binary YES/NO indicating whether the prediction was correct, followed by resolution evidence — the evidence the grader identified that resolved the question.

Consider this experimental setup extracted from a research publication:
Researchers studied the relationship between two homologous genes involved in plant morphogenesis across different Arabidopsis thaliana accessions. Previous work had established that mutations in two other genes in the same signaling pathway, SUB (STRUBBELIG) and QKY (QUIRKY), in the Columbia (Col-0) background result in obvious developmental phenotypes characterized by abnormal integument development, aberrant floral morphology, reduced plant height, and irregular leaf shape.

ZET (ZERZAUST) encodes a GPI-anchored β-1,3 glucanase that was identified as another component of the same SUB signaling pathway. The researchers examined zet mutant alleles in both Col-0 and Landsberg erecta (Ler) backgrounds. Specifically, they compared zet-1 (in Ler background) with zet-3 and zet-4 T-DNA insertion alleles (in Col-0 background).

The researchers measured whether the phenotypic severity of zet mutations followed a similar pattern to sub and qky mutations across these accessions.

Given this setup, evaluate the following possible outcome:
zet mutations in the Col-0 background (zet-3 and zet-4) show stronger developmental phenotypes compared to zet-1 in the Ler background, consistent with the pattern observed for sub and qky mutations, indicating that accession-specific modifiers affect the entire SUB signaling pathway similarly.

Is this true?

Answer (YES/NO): NO